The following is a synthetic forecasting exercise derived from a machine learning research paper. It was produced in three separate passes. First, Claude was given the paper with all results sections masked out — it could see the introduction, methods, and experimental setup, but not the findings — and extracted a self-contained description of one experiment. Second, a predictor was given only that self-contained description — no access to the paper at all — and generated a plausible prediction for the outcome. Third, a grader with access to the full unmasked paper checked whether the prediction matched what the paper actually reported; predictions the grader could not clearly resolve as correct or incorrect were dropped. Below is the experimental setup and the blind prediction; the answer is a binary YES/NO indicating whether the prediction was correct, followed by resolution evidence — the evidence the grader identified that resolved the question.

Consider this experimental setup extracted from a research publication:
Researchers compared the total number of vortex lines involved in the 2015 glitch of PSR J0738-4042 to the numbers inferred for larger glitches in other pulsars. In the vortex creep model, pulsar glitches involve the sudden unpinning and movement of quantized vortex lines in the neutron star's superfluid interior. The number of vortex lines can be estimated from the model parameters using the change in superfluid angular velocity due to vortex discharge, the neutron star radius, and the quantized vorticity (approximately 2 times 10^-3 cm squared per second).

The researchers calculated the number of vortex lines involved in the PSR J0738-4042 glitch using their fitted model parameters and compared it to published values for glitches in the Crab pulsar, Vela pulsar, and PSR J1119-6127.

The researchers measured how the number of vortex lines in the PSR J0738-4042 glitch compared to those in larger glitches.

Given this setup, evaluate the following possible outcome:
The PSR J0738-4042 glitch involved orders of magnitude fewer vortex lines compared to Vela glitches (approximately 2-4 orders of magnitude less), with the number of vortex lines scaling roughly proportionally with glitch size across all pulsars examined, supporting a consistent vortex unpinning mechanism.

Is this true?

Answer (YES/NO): NO